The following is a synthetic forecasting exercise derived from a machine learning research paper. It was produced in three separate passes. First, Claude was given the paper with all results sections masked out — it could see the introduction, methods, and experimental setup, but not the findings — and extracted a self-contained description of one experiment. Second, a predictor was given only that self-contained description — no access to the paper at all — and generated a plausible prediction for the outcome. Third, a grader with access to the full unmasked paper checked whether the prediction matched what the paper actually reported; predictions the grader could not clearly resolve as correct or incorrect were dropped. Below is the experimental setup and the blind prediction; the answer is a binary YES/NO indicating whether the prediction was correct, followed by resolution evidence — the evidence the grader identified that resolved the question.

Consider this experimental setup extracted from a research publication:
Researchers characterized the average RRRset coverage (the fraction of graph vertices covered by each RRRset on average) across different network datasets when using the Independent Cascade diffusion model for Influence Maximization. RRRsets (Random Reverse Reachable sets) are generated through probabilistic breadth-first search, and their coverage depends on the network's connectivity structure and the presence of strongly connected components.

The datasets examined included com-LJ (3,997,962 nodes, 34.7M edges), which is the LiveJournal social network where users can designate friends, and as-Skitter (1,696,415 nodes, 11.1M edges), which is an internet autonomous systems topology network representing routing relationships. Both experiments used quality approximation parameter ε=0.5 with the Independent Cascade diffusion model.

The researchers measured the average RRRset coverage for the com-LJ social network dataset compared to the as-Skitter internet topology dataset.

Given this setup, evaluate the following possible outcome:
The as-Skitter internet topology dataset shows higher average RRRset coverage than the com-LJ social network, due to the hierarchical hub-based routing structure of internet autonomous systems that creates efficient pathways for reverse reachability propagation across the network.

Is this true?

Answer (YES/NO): NO